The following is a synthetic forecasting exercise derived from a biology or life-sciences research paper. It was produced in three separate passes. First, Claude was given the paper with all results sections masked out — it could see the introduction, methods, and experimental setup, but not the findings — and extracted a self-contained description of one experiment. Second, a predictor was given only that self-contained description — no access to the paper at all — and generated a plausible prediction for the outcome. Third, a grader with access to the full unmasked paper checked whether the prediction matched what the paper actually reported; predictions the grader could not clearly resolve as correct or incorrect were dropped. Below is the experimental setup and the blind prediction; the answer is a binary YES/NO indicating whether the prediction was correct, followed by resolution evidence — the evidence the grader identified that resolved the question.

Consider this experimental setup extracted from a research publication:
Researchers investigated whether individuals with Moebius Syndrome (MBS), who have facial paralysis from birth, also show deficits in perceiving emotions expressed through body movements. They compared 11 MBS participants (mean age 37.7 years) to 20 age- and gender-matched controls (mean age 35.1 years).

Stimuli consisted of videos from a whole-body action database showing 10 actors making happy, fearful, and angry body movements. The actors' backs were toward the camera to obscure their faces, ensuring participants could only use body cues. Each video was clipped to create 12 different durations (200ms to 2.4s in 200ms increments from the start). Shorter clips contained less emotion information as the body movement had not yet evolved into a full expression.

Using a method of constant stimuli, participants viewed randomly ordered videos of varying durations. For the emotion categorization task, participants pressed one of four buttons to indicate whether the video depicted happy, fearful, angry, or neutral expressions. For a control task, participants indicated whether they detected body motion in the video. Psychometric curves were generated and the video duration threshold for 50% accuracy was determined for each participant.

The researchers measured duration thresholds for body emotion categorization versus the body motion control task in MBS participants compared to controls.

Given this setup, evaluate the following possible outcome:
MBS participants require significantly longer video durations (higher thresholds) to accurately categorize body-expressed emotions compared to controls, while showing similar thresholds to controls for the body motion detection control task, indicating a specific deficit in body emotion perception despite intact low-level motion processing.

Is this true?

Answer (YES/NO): YES